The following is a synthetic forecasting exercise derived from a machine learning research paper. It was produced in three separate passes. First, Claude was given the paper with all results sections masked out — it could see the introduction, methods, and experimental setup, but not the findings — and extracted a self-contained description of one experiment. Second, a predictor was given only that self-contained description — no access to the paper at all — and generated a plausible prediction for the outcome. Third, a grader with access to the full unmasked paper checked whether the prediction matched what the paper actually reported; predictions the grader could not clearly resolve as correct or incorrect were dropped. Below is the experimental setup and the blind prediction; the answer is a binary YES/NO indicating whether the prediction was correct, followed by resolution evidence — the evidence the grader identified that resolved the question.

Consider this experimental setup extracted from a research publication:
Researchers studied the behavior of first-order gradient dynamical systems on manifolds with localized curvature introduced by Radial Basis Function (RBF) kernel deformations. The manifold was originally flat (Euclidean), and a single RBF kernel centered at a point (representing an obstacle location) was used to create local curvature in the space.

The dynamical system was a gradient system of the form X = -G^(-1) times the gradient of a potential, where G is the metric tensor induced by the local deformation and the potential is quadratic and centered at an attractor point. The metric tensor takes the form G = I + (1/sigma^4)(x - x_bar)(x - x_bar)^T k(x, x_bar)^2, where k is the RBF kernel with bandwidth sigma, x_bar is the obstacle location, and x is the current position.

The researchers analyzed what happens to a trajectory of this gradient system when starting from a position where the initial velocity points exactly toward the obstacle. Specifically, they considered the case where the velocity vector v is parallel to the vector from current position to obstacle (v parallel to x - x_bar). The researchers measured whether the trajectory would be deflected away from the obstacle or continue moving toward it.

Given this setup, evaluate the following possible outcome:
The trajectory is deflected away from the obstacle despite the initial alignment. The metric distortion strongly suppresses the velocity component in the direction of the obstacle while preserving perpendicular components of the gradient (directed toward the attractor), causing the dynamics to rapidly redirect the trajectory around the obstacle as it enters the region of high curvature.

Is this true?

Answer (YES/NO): NO